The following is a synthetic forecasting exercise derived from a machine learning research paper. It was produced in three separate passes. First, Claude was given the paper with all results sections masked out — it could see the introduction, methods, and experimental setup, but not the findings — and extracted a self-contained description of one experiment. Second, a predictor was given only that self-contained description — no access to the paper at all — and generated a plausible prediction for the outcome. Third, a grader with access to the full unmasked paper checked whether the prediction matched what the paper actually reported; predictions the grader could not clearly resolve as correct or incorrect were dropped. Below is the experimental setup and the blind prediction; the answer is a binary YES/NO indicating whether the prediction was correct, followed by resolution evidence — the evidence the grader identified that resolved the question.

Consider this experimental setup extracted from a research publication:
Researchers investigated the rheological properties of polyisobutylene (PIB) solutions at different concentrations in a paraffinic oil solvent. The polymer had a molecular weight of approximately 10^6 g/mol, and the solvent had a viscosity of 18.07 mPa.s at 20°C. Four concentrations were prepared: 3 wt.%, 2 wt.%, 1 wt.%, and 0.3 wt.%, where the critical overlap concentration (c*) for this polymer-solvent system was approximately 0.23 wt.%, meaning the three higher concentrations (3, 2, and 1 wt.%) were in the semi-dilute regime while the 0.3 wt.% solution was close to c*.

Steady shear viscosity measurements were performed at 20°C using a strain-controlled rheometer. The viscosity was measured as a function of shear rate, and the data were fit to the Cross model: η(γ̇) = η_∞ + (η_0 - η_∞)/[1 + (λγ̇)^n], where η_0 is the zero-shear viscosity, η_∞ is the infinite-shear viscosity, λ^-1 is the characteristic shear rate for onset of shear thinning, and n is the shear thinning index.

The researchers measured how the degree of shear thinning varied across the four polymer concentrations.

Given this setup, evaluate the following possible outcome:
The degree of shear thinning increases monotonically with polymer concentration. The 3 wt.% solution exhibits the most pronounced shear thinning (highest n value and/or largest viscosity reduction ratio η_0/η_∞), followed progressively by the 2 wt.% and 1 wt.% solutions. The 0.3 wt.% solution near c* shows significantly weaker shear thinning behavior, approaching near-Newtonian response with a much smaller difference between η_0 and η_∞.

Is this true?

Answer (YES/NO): NO